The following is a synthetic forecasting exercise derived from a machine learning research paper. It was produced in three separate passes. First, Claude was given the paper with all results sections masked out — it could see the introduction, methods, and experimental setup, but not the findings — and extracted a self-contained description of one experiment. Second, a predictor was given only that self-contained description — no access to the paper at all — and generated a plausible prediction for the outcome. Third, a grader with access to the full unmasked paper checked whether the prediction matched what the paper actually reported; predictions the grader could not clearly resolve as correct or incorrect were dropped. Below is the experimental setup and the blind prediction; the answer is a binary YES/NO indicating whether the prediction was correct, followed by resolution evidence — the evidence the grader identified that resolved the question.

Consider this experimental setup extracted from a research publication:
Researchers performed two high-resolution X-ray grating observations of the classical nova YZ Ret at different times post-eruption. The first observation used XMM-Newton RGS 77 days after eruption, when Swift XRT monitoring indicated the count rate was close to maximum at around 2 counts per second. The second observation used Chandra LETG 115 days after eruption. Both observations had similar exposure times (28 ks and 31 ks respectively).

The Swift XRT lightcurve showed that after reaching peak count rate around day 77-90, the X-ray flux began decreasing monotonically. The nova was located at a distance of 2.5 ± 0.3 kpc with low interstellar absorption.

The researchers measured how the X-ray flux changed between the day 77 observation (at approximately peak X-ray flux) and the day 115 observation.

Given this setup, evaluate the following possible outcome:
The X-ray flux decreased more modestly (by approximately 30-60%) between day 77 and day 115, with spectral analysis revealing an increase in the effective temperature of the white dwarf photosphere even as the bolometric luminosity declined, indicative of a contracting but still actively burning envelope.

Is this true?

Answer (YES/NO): NO